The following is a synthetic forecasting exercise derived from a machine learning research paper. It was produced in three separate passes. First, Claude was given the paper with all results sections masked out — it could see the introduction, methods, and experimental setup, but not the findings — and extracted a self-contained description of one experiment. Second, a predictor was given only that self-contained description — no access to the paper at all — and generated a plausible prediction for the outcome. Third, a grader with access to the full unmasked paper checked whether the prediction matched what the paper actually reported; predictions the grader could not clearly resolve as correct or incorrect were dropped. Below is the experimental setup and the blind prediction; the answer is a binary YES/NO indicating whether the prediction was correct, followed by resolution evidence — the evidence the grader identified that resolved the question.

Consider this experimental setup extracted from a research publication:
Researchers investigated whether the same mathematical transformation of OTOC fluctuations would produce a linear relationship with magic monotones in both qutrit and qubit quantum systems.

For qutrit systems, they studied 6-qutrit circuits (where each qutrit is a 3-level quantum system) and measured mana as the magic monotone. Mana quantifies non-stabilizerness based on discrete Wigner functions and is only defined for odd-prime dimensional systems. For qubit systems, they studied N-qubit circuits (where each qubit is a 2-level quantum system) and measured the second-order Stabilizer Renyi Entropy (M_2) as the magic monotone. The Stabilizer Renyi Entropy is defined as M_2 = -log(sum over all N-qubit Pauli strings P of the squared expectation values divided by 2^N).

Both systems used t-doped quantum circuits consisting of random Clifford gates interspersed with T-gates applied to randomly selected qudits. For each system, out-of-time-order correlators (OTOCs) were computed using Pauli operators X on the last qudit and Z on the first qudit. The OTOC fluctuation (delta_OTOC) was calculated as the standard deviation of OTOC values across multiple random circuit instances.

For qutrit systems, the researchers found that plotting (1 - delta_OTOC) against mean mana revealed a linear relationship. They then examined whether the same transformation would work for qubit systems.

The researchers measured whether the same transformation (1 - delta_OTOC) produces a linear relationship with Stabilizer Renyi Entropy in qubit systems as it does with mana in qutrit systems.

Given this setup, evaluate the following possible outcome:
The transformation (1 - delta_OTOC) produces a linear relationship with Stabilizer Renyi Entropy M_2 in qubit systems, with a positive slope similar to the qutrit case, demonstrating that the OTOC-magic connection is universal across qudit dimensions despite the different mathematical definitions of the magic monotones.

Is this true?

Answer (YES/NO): NO